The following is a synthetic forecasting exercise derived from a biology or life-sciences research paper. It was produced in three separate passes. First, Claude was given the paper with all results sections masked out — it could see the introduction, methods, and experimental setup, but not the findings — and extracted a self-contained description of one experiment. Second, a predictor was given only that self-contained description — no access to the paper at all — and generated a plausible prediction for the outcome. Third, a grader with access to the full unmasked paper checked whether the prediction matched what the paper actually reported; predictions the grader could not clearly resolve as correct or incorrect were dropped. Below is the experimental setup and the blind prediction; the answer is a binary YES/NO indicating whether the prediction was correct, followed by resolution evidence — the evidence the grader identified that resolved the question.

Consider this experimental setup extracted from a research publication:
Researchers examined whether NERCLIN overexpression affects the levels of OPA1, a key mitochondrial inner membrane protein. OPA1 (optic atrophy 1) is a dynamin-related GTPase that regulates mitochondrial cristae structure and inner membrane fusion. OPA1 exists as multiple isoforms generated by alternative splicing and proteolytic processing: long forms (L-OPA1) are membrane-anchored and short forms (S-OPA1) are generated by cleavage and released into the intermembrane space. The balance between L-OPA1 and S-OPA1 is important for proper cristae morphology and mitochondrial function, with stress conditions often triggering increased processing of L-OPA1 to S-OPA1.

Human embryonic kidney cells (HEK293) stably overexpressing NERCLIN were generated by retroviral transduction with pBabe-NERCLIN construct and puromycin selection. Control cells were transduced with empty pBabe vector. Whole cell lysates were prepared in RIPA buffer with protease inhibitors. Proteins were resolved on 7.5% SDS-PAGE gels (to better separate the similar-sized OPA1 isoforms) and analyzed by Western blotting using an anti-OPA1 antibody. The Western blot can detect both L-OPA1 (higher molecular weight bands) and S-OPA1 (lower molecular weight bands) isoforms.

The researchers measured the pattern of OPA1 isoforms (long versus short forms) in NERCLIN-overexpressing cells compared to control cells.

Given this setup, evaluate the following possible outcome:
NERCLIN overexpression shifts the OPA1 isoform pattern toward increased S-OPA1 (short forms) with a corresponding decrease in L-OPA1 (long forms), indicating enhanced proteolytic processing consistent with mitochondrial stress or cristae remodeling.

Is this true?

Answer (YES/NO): YES